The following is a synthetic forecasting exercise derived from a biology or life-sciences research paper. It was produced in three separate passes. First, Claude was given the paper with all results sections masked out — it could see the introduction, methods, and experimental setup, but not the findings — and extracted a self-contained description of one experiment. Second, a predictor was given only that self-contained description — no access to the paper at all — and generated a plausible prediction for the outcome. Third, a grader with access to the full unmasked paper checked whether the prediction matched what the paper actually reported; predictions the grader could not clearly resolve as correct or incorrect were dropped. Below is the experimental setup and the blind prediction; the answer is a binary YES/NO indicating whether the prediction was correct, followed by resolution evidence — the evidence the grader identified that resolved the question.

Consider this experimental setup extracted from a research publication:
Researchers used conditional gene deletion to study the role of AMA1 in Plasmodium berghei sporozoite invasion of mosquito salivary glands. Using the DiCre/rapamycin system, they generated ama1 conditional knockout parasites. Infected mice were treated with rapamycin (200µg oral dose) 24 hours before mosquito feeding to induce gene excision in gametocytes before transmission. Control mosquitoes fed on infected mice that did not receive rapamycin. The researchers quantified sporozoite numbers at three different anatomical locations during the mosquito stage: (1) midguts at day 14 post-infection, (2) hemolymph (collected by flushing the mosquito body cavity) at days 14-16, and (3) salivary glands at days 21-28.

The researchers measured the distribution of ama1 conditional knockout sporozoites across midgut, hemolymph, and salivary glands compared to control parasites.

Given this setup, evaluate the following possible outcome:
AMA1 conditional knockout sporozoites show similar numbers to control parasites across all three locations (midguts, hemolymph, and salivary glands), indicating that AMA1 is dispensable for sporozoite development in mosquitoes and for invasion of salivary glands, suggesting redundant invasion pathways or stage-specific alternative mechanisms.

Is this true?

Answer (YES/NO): NO